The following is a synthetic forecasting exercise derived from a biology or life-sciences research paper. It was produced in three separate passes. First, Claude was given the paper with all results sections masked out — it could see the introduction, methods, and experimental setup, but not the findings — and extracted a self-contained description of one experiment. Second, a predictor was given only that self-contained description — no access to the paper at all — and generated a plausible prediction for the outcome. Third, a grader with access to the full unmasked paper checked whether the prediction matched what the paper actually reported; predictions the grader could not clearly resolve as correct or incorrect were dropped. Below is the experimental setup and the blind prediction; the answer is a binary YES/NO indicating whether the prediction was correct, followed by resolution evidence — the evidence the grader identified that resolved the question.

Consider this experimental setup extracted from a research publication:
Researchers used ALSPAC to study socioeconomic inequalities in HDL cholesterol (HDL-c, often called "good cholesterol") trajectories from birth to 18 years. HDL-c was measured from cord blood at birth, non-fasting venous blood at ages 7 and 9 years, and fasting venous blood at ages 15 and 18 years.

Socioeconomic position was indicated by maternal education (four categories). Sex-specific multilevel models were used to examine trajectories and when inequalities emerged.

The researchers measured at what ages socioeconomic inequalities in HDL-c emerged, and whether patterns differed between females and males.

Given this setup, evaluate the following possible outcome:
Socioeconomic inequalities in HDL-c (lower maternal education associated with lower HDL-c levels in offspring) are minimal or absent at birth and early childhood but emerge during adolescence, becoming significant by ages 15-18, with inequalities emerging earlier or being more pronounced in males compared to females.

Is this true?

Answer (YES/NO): NO